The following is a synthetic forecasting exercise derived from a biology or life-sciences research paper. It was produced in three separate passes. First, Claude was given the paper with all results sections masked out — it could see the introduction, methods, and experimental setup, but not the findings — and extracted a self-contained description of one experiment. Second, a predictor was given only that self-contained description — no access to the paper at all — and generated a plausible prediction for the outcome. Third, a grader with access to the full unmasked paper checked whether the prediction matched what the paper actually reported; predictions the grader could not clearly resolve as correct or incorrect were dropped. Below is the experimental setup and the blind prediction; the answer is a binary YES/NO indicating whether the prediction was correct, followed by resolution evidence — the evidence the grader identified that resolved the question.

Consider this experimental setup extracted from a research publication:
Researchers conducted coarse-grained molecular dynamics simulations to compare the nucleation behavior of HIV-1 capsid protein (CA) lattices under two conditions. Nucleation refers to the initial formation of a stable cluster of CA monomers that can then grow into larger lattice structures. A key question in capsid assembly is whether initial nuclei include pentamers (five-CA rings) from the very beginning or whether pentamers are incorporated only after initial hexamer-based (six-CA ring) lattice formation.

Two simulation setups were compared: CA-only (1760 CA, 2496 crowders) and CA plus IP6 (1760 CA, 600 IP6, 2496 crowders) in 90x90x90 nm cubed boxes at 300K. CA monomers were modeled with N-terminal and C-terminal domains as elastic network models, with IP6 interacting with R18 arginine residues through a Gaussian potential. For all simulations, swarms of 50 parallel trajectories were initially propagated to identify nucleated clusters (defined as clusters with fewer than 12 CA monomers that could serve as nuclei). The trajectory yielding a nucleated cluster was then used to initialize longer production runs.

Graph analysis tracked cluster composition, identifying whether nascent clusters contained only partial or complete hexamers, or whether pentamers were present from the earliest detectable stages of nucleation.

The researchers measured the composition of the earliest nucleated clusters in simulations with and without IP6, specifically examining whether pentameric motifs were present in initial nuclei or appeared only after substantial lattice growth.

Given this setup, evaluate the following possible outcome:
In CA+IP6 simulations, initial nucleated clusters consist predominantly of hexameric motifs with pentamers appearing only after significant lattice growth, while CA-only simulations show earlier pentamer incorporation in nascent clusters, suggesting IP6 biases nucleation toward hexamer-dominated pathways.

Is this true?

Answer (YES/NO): NO